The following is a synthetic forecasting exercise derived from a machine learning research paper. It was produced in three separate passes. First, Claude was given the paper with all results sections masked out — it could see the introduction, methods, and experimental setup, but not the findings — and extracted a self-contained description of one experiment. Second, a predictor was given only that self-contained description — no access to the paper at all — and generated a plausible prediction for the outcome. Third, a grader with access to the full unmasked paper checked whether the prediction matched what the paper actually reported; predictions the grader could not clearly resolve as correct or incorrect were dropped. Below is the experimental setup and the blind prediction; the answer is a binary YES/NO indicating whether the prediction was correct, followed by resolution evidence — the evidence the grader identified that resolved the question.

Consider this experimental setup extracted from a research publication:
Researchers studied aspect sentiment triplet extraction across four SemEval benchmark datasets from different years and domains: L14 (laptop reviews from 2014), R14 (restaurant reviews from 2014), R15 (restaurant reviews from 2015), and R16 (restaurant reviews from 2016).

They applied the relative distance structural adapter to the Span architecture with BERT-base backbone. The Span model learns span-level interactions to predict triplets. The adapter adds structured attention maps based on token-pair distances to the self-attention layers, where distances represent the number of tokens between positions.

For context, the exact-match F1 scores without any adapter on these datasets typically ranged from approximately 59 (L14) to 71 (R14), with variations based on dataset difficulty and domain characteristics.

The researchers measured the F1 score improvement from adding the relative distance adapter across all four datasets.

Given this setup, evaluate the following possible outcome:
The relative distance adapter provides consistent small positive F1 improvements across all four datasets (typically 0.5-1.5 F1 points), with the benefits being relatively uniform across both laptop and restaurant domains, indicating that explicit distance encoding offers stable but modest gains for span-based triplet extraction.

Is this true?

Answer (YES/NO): NO